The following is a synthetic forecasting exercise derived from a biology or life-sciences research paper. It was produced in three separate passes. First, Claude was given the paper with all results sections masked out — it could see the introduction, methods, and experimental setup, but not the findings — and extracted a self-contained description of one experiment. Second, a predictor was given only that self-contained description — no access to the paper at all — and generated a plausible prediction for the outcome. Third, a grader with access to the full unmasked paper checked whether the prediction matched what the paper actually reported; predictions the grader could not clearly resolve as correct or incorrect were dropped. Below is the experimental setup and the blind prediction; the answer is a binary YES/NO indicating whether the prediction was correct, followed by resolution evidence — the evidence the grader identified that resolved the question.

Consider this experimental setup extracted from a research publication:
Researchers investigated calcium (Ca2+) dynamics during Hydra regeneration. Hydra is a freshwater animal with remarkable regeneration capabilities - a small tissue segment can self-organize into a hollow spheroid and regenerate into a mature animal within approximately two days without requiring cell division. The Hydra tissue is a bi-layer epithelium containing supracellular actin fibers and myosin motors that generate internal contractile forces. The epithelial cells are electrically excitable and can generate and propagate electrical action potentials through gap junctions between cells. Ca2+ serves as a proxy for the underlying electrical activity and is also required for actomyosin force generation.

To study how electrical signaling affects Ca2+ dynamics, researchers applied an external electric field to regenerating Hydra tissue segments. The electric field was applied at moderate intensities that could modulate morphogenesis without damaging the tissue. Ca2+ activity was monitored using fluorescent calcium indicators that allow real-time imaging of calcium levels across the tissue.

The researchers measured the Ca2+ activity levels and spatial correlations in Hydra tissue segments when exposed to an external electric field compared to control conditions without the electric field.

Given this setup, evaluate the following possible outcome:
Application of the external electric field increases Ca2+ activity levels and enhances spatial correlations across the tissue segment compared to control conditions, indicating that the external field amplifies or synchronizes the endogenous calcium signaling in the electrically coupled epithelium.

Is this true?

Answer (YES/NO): YES